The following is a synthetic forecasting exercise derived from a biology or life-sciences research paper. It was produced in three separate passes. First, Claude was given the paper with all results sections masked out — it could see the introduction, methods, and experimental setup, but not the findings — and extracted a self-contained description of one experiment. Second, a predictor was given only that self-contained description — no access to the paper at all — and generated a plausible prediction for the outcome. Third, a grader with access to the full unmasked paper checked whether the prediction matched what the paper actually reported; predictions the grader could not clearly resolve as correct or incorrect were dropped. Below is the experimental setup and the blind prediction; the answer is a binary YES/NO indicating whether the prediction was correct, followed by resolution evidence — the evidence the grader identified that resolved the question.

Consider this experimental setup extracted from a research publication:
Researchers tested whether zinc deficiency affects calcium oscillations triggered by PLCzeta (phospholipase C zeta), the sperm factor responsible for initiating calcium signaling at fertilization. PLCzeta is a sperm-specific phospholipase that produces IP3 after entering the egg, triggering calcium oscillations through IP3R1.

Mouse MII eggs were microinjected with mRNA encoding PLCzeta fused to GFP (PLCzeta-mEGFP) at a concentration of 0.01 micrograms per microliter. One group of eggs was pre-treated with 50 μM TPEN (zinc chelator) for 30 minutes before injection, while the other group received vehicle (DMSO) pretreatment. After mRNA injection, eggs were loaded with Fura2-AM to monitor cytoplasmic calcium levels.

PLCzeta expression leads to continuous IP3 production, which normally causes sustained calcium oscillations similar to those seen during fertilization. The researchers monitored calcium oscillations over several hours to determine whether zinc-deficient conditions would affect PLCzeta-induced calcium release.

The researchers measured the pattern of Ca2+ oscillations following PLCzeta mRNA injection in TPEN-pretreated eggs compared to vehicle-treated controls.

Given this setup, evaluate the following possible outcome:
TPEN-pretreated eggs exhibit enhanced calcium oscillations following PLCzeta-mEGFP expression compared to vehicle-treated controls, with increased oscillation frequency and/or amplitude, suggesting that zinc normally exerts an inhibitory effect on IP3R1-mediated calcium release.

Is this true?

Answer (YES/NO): NO